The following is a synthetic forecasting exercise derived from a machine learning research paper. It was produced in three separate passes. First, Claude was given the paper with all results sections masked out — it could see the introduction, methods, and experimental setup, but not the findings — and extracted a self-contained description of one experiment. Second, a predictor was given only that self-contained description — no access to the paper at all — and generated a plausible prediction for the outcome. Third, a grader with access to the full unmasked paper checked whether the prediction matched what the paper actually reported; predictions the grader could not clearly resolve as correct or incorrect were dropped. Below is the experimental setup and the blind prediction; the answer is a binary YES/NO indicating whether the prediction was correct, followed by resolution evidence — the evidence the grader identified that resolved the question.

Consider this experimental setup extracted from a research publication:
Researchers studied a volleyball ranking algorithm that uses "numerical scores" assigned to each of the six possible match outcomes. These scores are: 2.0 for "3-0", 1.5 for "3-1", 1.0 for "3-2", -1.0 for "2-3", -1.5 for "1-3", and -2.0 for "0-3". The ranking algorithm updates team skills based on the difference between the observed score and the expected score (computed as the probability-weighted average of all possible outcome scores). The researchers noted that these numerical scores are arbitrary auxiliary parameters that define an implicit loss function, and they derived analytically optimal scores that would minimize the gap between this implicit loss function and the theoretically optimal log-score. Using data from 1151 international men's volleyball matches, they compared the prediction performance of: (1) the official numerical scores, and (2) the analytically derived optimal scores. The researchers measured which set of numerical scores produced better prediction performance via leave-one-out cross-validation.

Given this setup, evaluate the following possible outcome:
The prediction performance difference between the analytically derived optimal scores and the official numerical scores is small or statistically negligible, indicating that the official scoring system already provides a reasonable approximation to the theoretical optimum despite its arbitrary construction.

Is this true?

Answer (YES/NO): NO